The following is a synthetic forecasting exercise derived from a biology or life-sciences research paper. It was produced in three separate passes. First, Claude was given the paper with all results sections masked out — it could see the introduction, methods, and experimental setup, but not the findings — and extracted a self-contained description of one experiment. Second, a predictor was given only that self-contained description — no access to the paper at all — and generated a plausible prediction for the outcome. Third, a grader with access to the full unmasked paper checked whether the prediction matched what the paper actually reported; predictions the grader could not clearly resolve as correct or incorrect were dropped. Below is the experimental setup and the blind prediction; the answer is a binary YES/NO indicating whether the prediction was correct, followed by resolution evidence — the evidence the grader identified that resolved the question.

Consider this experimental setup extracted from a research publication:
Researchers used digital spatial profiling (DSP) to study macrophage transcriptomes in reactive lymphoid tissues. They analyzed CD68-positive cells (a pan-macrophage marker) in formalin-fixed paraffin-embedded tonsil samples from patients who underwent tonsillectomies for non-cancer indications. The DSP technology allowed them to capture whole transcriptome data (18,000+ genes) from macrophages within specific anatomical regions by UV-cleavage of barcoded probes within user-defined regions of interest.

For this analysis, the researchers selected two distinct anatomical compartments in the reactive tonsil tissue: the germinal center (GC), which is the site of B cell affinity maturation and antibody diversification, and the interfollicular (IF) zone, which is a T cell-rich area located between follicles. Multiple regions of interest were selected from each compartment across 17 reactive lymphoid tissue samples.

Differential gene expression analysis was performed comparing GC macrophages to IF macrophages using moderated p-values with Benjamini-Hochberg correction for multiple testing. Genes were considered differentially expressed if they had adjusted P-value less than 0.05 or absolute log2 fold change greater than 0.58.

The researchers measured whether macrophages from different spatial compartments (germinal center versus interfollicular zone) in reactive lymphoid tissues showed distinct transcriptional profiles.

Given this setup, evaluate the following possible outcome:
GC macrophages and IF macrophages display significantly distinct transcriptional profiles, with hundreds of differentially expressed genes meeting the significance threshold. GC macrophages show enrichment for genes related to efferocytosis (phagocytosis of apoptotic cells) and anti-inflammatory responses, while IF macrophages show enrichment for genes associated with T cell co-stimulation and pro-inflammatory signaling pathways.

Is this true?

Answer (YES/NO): NO